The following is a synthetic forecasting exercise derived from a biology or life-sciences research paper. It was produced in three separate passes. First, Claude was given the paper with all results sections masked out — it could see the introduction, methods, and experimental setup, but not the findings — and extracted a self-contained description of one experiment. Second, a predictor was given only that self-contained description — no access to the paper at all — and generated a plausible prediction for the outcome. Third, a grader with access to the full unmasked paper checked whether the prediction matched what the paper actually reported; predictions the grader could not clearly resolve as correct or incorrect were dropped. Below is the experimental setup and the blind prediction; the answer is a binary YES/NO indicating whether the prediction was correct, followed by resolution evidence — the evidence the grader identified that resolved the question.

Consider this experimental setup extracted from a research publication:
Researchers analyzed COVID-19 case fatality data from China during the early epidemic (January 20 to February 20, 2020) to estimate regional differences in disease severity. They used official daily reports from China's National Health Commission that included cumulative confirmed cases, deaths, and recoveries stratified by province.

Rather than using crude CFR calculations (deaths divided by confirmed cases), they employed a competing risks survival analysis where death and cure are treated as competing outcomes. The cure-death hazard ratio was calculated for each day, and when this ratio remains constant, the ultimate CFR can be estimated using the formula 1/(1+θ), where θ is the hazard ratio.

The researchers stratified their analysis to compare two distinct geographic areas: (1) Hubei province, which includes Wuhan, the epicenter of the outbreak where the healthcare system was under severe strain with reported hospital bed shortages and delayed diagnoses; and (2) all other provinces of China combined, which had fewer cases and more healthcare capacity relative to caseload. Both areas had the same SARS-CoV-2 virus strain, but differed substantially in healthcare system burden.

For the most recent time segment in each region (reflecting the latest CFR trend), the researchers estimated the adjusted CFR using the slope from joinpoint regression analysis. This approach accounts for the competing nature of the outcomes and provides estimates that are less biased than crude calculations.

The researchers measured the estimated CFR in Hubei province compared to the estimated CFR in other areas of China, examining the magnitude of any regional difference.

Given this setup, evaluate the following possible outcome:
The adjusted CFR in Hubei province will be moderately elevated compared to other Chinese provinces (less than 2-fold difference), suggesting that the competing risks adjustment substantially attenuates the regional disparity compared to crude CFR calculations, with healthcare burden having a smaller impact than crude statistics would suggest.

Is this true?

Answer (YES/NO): NO